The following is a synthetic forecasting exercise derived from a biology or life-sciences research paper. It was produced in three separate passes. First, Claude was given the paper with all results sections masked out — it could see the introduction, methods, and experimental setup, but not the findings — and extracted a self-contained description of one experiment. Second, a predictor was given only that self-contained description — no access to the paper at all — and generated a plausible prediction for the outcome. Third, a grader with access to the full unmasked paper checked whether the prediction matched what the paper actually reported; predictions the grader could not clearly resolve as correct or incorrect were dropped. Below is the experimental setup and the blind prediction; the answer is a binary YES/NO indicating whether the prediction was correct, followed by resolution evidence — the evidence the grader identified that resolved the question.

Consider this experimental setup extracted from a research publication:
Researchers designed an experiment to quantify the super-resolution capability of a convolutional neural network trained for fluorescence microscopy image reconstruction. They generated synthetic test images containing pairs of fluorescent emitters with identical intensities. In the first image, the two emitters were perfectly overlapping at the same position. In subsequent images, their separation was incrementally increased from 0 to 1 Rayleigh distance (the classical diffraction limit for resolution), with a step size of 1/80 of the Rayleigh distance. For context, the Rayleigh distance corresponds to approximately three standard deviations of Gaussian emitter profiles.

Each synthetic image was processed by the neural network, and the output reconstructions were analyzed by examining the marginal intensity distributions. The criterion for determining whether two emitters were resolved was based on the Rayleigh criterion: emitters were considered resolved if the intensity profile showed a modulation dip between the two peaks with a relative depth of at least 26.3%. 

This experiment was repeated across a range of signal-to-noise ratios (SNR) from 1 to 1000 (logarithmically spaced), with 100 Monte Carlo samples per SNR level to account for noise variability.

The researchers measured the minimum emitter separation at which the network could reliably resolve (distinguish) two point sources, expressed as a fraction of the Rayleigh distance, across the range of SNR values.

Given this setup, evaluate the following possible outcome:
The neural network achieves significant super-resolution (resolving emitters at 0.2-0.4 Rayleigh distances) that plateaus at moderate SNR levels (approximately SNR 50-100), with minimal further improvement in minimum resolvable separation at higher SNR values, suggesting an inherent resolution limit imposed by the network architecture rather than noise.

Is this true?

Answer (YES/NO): NO